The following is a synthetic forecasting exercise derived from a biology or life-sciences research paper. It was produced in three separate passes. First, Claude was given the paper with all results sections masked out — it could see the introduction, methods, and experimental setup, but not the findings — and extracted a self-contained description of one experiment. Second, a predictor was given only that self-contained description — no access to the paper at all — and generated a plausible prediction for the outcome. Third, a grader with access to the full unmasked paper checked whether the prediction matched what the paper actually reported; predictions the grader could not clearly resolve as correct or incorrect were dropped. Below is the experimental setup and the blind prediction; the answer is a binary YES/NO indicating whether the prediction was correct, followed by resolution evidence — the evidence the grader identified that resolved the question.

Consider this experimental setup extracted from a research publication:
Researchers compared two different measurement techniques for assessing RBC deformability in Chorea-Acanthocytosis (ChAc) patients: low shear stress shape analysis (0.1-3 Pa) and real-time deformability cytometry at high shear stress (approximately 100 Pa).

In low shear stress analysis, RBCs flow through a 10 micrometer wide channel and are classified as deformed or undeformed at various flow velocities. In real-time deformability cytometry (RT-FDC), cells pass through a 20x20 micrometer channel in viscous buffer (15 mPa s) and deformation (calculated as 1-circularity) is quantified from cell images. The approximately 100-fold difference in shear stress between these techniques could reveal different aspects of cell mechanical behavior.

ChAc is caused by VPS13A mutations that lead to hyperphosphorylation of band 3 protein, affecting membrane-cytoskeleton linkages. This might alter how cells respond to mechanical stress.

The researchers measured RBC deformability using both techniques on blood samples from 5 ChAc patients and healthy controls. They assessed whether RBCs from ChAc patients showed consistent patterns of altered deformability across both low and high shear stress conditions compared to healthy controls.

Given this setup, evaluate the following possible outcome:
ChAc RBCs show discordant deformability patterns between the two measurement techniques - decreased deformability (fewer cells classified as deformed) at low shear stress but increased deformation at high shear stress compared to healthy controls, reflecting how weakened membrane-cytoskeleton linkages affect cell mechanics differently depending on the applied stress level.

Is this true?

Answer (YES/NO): NO